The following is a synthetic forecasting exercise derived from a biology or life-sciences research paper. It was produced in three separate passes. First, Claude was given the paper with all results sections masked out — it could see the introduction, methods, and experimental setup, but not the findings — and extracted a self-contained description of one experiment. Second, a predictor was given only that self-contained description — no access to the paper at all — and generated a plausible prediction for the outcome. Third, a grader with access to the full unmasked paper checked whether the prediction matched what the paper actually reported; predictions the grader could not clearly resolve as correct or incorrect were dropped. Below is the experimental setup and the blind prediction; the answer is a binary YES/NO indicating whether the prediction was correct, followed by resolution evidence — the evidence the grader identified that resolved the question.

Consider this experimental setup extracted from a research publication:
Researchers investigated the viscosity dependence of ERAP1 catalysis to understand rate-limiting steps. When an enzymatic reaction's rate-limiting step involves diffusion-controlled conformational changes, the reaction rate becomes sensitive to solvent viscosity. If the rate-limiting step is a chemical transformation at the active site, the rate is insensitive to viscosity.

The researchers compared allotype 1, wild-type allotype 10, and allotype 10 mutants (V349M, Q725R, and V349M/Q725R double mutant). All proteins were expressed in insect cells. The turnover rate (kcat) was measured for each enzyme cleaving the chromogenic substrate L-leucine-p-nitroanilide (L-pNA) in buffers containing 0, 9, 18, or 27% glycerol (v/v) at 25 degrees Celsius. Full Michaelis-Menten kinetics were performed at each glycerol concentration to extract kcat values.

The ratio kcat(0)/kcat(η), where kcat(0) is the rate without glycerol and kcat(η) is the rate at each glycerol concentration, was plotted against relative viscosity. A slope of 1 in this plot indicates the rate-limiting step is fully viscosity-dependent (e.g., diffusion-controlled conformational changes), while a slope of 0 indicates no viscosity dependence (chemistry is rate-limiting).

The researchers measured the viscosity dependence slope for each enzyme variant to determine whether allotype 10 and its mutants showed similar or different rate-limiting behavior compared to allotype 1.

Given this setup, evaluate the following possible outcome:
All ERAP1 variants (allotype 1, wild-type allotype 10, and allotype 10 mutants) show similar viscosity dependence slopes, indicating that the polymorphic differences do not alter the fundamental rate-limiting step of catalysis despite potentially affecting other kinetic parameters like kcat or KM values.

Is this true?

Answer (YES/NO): NO